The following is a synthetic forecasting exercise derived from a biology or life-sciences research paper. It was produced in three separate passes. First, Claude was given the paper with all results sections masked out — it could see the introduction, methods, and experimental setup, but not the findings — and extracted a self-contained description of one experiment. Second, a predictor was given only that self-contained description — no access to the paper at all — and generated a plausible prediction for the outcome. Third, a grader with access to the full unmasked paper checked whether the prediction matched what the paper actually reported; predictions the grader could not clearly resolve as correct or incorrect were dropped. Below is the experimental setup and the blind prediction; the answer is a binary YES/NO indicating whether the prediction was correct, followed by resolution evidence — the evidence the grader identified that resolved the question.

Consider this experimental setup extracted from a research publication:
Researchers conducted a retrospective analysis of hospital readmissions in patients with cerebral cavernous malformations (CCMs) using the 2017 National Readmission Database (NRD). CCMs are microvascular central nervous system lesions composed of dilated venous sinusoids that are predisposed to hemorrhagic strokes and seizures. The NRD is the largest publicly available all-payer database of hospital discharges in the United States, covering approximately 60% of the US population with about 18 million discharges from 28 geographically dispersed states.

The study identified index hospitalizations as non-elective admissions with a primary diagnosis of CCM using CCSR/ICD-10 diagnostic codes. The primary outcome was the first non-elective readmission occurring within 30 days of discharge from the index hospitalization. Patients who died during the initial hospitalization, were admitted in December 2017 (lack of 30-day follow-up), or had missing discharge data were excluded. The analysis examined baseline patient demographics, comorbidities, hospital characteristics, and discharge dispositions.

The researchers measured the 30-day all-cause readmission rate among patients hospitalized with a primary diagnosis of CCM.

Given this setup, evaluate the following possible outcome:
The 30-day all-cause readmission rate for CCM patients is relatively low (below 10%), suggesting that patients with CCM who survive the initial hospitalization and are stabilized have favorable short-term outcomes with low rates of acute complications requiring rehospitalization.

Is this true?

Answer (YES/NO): NO